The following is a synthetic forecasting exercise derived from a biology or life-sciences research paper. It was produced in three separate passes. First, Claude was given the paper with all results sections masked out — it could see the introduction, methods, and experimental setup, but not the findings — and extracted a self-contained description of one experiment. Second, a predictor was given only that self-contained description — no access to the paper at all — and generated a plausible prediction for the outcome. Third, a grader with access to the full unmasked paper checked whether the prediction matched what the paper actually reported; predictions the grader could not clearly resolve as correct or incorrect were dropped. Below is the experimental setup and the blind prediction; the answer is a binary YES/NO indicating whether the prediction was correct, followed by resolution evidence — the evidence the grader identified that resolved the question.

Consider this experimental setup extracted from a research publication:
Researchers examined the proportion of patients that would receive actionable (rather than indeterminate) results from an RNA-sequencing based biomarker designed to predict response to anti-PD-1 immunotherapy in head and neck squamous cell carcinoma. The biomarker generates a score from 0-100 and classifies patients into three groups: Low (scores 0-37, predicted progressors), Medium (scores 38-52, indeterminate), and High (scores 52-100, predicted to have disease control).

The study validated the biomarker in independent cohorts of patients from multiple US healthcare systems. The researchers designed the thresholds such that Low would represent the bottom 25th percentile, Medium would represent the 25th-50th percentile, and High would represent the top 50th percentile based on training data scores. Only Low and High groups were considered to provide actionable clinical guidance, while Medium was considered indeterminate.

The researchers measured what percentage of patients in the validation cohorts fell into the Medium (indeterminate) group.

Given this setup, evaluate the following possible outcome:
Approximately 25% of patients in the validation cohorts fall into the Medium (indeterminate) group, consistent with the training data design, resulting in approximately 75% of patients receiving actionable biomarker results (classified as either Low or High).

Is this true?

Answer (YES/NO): NO